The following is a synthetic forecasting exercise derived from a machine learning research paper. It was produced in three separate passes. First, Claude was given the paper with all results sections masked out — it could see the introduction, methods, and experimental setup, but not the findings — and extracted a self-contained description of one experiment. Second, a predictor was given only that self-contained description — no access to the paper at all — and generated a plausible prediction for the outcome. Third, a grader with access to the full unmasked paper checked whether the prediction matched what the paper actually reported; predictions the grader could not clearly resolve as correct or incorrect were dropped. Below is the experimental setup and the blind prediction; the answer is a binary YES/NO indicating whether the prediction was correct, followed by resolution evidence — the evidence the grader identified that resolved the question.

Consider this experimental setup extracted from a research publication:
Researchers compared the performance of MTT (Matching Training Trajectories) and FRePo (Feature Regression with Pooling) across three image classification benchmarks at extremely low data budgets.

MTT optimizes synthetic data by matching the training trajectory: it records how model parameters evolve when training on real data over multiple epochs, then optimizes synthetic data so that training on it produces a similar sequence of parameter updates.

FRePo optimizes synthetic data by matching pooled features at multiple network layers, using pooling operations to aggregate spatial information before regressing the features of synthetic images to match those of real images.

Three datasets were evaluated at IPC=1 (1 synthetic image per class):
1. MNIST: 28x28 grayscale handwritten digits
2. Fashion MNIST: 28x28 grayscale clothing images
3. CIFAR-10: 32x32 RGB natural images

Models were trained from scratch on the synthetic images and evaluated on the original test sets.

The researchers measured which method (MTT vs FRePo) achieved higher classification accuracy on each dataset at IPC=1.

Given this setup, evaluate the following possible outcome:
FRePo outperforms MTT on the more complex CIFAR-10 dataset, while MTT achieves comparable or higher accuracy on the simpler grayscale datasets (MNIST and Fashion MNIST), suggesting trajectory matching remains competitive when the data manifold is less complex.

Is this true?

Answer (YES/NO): NO